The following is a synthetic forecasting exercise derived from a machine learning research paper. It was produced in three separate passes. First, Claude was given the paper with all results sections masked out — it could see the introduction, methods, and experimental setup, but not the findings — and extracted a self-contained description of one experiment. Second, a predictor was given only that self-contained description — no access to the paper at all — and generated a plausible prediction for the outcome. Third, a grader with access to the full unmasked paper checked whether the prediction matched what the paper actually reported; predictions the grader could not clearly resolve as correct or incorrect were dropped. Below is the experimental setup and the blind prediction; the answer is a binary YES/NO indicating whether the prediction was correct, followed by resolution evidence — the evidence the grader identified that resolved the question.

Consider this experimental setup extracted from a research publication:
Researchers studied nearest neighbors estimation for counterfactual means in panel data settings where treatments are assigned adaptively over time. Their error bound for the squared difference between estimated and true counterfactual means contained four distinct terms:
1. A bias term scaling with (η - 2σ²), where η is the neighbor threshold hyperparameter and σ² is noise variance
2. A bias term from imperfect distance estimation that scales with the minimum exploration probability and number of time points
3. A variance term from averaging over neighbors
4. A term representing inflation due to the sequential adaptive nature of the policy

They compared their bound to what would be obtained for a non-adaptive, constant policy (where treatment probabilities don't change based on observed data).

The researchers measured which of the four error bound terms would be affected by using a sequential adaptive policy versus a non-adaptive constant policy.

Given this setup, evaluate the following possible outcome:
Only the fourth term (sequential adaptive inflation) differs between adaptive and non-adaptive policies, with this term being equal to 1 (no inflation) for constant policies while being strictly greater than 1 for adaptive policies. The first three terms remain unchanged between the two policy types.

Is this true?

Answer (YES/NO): NO